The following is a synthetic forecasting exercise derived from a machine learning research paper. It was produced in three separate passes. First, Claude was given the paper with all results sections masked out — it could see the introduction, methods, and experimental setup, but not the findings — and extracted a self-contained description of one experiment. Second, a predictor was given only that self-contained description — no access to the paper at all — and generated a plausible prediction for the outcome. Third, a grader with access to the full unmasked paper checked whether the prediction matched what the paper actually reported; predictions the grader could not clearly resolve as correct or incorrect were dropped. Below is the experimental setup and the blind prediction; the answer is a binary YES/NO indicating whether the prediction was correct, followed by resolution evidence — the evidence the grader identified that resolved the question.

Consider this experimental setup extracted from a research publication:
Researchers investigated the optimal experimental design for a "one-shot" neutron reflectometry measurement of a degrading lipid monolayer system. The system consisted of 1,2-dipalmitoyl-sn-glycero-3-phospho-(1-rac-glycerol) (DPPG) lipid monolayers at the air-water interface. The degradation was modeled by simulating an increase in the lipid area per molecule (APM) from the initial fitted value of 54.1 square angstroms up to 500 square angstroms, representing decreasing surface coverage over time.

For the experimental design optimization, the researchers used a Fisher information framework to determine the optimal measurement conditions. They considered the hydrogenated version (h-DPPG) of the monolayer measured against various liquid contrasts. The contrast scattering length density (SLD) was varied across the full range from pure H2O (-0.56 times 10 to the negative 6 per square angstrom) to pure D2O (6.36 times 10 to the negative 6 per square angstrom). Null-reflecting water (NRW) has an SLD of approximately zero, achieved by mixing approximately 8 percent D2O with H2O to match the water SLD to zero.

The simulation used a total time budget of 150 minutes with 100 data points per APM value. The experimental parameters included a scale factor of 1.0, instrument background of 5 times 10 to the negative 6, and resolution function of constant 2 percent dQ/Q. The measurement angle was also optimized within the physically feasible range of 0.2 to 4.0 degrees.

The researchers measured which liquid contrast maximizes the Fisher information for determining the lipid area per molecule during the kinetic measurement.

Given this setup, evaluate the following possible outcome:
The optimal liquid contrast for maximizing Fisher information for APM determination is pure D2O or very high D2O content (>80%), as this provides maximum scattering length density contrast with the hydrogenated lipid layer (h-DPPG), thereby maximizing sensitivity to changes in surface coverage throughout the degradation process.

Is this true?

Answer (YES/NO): NO